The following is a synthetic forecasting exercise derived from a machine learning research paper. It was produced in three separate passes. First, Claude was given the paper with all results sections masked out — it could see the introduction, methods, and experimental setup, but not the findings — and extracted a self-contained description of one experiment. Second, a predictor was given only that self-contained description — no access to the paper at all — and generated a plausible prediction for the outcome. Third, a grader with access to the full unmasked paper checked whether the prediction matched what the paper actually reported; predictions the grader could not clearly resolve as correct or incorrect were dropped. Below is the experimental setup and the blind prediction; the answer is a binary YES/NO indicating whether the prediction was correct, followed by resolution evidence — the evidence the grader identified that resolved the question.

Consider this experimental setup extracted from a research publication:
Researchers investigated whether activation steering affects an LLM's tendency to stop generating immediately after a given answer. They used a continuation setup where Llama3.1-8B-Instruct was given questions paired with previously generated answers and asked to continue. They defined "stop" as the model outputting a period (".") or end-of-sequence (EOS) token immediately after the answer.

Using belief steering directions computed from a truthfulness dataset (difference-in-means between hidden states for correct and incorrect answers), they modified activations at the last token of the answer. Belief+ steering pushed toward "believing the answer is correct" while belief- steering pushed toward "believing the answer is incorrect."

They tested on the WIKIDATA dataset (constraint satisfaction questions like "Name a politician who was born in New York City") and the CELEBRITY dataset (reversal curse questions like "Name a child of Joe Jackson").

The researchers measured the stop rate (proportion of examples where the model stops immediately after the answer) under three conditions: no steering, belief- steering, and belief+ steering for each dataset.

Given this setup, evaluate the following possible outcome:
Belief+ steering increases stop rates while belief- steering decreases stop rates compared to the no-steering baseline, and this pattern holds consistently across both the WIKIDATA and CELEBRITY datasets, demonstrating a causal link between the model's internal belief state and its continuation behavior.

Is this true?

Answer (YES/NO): YES